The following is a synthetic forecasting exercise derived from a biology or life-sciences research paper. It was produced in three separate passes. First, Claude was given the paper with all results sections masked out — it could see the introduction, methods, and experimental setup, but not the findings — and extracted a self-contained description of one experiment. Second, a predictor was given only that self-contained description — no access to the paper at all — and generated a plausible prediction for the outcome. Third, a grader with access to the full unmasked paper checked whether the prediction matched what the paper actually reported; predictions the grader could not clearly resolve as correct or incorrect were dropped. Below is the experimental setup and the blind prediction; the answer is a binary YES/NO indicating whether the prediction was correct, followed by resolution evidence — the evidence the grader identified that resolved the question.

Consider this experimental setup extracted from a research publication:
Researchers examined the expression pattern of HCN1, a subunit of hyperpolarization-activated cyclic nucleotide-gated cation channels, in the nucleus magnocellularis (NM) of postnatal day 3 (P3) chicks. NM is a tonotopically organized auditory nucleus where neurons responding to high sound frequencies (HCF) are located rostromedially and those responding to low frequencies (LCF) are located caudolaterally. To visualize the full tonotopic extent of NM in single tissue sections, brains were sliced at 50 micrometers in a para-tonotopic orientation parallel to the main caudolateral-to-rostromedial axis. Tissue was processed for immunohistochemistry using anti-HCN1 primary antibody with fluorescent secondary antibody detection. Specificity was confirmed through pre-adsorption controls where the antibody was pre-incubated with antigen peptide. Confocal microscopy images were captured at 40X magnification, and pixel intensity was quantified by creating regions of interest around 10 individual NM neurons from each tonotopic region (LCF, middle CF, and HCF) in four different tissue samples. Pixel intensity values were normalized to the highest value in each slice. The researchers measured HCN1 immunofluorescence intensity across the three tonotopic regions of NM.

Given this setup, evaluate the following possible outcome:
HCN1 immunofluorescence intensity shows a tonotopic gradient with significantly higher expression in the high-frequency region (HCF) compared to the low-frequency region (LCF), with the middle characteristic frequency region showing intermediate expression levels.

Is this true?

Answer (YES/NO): YES